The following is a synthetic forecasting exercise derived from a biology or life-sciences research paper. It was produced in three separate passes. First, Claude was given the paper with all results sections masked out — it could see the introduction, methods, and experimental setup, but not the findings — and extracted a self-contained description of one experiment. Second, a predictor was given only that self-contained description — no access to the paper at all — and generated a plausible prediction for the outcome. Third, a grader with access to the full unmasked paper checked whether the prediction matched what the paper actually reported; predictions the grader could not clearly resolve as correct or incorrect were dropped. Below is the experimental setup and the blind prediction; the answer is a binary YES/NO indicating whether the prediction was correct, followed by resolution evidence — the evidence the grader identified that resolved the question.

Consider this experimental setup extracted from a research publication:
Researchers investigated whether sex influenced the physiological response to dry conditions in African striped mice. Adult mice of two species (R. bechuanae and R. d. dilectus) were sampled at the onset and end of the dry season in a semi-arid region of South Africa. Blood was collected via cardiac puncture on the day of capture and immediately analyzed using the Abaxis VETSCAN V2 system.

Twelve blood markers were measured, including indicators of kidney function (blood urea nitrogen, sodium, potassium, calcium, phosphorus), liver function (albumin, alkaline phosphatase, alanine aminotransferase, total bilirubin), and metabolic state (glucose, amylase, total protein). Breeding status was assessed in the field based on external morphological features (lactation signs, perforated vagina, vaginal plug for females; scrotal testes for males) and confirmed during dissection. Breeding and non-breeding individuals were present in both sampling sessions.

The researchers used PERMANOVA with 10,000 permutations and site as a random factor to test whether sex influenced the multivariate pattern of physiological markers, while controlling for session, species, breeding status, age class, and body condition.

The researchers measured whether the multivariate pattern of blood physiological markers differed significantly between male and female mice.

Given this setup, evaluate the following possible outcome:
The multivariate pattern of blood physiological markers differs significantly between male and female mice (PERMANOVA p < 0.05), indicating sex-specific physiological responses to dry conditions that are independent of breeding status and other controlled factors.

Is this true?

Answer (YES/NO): NO